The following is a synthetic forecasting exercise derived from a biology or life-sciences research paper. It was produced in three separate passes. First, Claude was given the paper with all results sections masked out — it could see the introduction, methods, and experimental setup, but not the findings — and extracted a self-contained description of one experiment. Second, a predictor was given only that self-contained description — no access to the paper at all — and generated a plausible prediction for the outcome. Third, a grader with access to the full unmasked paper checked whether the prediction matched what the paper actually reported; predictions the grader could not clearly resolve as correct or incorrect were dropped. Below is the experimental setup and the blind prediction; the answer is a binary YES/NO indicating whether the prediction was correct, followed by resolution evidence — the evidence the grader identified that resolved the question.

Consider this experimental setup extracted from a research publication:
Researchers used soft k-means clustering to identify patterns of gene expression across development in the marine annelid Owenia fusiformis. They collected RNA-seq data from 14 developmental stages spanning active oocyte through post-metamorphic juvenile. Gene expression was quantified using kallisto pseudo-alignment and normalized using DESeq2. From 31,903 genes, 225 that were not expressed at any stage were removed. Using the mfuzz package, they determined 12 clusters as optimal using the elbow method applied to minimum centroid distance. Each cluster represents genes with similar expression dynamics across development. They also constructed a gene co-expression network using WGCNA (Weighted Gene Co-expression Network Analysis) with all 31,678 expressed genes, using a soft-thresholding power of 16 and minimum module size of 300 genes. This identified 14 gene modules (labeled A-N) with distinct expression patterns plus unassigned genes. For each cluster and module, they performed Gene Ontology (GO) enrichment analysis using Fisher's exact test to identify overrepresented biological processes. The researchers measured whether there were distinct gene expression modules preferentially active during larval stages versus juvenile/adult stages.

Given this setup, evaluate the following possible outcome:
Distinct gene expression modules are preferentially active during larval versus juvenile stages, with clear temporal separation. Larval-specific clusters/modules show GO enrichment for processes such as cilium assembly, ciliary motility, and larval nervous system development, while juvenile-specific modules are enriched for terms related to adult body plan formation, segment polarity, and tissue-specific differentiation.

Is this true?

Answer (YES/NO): NO